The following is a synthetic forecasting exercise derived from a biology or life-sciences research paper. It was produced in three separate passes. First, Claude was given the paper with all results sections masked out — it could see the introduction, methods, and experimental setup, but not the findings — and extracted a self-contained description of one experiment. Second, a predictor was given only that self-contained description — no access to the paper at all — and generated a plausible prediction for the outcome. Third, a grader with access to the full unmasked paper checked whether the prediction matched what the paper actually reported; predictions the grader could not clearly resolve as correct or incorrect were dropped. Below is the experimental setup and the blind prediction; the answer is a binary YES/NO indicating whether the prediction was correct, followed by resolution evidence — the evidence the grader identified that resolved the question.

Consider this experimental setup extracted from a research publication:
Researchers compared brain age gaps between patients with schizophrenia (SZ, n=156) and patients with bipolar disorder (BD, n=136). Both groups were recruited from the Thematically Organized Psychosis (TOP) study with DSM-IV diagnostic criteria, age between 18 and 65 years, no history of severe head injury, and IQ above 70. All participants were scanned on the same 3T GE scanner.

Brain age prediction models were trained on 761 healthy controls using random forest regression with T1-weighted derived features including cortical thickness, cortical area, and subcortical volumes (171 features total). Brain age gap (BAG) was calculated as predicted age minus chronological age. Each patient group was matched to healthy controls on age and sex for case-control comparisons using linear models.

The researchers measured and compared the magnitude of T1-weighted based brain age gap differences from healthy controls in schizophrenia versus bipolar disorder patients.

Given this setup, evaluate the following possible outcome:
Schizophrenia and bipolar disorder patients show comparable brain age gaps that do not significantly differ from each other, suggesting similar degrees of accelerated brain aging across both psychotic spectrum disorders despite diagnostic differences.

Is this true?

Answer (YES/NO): NO